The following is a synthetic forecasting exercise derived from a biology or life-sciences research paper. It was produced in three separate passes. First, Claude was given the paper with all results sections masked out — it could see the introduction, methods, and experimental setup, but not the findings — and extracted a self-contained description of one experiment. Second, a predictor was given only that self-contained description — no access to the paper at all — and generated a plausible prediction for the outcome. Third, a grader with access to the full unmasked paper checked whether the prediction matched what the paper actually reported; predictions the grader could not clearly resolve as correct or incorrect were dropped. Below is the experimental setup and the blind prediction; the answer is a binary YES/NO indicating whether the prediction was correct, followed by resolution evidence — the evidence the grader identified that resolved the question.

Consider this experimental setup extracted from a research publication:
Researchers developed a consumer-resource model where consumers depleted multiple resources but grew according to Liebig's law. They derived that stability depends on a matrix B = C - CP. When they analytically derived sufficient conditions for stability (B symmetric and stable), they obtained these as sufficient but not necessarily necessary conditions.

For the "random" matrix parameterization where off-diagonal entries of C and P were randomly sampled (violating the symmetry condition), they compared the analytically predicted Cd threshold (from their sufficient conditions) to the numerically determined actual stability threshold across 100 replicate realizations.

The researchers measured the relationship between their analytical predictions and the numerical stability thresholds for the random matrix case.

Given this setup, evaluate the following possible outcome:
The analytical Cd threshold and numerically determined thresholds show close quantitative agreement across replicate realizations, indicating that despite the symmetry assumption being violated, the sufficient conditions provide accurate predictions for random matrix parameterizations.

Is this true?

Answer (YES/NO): YES